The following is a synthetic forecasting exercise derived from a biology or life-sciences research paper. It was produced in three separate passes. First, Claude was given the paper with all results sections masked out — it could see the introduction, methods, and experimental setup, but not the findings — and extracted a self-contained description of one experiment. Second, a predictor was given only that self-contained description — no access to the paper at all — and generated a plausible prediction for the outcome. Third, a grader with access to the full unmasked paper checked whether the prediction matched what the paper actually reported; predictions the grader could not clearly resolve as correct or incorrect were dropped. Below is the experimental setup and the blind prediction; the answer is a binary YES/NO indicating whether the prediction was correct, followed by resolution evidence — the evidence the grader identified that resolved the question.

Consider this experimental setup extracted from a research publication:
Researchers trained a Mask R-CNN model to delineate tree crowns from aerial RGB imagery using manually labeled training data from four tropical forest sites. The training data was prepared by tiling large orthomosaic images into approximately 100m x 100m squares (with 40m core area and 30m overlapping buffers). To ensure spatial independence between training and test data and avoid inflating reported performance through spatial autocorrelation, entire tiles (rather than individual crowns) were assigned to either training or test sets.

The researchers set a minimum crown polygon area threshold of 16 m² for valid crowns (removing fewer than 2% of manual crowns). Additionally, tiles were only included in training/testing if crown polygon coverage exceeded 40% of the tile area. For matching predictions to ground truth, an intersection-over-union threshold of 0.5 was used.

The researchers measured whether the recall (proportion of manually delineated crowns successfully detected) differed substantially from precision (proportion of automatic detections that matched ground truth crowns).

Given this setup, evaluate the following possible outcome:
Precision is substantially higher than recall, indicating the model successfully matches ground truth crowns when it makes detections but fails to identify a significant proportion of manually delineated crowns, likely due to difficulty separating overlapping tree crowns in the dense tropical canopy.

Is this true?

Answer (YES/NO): NO